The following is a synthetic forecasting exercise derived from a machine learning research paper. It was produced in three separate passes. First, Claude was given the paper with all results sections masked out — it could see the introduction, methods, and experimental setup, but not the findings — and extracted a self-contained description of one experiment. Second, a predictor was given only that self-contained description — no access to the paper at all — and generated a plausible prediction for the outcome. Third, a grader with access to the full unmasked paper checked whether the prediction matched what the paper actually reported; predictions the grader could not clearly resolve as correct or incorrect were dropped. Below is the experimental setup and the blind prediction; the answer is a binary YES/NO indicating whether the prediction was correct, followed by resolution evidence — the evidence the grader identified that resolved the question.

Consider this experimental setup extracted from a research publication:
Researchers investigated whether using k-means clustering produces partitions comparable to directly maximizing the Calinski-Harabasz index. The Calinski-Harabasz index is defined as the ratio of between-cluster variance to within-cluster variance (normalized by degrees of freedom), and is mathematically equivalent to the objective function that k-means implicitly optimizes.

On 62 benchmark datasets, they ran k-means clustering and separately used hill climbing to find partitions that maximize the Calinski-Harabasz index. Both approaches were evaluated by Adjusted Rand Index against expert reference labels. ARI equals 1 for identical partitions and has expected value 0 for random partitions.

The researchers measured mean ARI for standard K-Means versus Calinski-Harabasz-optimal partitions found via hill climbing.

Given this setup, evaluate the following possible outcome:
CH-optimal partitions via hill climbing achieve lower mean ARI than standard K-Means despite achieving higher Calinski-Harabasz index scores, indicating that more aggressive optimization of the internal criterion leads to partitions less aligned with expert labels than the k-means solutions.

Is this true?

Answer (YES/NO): NO